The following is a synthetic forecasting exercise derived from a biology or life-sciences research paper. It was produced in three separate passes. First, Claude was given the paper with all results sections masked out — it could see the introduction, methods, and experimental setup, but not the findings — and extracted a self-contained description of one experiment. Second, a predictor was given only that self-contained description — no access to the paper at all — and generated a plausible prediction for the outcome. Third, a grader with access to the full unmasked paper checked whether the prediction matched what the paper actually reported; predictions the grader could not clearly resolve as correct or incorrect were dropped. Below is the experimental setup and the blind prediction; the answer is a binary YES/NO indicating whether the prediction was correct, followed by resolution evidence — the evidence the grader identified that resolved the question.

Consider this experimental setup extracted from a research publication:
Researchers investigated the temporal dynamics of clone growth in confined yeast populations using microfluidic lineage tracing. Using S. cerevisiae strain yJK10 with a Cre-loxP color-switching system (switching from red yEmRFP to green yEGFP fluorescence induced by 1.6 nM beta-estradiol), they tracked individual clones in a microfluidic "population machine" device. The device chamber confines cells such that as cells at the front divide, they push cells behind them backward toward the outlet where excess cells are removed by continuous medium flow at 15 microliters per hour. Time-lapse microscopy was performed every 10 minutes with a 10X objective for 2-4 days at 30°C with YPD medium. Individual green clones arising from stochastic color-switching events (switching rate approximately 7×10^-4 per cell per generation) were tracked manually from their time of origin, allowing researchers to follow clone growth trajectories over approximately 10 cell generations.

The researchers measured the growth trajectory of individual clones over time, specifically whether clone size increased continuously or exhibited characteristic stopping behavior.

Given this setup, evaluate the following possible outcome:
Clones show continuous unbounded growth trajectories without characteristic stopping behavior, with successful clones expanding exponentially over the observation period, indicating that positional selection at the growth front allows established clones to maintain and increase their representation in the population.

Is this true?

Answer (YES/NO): NO